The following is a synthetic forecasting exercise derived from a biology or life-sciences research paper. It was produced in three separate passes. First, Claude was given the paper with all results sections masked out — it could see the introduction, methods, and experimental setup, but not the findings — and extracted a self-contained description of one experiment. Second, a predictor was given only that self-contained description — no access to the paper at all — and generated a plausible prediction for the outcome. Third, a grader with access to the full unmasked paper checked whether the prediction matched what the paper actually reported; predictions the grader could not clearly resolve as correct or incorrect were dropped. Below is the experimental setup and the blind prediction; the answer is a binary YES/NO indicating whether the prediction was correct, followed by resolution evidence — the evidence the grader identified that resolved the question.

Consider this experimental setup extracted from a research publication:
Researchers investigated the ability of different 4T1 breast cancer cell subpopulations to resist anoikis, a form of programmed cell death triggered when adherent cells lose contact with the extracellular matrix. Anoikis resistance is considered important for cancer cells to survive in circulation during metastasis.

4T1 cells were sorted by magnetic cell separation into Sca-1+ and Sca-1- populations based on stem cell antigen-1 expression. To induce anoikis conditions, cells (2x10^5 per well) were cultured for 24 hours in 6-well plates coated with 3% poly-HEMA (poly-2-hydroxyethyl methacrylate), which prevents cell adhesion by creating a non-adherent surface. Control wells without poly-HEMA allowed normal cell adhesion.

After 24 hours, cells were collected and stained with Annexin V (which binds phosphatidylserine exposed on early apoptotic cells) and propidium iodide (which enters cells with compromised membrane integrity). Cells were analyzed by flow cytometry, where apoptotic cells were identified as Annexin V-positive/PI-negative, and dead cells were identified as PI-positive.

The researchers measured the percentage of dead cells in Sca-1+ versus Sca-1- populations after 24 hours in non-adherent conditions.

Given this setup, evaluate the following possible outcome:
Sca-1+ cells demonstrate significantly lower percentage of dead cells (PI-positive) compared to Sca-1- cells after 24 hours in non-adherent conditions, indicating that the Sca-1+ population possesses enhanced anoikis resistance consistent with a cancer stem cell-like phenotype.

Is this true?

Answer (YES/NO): NO